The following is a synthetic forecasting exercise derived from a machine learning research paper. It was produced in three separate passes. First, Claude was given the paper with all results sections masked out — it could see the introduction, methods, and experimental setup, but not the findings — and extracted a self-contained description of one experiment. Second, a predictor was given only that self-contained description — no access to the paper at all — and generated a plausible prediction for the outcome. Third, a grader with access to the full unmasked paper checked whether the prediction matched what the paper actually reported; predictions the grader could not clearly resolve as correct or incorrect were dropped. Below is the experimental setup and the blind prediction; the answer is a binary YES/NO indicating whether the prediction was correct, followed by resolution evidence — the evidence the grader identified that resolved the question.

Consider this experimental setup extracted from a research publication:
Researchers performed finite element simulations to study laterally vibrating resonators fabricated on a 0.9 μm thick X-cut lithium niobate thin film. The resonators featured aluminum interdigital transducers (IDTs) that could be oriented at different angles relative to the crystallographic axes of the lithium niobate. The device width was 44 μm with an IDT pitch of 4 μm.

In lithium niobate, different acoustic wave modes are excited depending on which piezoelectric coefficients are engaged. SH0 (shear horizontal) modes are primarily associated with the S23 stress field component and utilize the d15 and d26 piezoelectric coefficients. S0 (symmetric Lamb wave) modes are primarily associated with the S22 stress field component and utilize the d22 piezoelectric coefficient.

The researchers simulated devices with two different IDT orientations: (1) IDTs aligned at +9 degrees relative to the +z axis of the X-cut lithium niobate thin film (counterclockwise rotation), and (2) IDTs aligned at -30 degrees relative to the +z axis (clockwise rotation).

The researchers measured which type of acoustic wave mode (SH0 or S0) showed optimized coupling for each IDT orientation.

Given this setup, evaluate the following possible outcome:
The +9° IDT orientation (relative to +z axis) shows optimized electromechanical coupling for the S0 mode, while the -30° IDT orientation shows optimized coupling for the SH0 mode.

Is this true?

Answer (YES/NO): NO